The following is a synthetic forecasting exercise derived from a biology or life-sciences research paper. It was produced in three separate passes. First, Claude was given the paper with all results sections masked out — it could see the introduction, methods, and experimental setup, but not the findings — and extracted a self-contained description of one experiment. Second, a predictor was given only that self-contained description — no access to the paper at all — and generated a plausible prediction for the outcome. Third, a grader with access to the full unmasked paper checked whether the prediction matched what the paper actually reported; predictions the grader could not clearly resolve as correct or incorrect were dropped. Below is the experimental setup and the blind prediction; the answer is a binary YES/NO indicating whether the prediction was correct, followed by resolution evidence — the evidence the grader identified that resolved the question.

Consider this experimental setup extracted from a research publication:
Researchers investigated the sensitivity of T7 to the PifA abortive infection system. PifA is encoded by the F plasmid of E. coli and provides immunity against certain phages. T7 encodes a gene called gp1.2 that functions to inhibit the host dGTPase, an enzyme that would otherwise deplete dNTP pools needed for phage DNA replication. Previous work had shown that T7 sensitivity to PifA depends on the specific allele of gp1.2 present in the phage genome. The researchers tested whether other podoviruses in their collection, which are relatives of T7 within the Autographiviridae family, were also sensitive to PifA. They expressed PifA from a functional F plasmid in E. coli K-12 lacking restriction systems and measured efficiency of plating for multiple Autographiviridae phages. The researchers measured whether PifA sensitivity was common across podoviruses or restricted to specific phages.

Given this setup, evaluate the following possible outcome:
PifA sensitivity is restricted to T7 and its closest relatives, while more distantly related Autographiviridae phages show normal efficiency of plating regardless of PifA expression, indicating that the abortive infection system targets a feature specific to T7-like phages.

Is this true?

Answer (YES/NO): YES